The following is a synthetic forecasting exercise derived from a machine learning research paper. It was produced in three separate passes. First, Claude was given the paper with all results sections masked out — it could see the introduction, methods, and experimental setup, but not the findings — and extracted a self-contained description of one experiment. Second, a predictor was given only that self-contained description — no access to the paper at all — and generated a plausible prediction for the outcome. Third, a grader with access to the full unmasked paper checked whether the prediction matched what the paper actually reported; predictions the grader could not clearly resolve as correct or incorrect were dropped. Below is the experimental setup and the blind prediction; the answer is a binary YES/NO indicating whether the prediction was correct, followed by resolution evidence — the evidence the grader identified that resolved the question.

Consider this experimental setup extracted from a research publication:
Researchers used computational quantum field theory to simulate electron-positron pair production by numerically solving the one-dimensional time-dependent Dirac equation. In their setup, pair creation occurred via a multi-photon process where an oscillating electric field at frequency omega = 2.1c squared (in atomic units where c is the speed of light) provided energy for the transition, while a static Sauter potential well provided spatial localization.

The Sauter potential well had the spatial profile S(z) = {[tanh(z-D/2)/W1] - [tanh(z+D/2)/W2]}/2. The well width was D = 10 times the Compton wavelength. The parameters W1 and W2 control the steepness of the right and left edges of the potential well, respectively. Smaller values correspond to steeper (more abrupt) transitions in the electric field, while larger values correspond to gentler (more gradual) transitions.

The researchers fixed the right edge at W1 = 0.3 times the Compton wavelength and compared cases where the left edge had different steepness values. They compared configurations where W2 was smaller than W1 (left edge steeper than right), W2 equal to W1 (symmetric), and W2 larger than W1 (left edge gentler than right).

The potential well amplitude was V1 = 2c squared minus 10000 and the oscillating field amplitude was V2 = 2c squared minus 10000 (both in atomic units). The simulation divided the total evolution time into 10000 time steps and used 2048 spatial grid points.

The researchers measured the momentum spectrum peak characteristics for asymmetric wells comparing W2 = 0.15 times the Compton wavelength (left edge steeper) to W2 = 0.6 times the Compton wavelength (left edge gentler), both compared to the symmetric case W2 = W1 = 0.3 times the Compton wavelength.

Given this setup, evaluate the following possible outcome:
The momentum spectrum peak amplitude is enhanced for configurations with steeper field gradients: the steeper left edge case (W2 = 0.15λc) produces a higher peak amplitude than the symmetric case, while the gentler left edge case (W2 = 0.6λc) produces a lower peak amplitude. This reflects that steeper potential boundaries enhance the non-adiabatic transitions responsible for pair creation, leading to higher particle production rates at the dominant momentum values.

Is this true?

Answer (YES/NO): YES